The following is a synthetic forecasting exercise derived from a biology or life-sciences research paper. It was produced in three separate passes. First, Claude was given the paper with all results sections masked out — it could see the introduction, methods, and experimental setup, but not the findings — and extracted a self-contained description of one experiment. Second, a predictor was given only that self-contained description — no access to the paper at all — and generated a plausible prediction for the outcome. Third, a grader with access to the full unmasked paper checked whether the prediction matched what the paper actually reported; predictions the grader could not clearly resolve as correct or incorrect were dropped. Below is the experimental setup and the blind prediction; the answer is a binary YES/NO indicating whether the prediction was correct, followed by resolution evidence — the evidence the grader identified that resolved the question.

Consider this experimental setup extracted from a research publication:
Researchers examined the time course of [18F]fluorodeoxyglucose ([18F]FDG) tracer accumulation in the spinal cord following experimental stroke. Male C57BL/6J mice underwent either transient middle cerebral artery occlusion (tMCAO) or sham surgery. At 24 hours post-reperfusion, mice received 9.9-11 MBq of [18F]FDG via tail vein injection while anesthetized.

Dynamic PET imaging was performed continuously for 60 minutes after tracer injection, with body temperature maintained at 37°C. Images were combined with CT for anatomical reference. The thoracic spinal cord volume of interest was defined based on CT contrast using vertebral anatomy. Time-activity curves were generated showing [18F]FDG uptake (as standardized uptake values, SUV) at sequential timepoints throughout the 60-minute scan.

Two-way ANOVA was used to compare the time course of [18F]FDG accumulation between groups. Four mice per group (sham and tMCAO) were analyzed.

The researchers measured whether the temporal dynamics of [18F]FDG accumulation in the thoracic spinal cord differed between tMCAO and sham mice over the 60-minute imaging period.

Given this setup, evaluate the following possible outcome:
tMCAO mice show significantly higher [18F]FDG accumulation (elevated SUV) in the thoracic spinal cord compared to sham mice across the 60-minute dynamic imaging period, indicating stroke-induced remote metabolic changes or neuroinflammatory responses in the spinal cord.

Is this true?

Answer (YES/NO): YES